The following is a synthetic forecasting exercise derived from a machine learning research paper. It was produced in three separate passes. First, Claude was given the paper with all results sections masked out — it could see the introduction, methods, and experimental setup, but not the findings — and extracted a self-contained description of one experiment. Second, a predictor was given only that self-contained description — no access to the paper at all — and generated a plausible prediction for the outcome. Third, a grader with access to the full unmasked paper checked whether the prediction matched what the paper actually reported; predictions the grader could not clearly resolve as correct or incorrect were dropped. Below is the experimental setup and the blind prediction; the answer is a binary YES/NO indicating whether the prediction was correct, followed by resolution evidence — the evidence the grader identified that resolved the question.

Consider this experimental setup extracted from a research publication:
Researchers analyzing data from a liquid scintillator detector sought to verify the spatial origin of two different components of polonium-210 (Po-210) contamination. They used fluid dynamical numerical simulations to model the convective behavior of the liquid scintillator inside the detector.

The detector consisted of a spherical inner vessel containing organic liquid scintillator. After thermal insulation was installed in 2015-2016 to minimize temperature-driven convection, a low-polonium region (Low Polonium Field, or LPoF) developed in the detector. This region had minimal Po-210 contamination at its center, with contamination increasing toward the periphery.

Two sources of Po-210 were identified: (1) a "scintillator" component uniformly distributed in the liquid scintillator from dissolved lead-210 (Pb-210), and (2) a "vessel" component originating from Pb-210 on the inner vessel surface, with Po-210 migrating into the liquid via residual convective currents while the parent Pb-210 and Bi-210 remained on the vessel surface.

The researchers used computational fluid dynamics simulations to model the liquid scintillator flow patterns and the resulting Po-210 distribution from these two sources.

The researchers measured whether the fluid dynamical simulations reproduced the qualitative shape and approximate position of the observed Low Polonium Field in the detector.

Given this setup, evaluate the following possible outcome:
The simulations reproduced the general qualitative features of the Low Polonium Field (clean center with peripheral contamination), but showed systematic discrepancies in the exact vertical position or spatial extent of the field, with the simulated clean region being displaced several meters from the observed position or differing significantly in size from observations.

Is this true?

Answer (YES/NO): NO